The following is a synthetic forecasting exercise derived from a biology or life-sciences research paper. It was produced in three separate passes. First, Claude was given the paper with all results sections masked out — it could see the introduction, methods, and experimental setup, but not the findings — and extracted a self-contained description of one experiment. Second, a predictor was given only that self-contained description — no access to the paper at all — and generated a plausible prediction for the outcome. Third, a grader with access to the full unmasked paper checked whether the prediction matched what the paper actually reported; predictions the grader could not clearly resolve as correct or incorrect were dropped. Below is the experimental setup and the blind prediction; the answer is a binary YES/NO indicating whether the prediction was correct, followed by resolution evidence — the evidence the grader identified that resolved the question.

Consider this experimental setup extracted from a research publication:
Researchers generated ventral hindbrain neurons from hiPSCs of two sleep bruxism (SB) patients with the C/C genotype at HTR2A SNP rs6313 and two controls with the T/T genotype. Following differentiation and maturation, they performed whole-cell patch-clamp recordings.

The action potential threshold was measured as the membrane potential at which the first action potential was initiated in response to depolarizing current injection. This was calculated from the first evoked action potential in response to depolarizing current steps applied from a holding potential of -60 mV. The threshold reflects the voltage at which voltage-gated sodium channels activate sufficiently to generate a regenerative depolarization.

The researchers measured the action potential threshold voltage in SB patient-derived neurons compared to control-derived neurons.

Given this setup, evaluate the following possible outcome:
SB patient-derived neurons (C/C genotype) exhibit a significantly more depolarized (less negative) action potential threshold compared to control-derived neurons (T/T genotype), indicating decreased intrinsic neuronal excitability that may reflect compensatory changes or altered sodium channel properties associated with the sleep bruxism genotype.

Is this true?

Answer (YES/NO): NO